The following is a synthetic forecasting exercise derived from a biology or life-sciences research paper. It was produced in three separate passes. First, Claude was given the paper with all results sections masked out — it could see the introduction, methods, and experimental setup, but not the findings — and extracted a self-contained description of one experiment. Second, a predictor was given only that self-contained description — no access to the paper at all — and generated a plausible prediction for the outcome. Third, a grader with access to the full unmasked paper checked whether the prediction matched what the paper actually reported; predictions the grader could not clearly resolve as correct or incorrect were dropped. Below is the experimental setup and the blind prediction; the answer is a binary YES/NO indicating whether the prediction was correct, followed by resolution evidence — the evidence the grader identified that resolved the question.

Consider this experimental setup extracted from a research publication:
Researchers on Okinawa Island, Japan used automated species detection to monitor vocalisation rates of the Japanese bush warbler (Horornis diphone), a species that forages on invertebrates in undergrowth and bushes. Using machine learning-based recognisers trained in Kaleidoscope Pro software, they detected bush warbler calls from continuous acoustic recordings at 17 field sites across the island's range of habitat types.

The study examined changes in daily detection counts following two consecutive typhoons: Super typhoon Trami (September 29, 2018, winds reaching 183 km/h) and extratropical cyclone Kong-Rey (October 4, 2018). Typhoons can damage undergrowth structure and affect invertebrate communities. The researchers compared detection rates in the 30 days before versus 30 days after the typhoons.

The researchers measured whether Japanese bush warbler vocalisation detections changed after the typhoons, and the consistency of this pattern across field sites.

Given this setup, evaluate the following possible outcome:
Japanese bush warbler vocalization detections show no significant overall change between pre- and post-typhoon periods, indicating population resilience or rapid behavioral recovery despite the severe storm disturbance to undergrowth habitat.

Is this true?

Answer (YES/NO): NO